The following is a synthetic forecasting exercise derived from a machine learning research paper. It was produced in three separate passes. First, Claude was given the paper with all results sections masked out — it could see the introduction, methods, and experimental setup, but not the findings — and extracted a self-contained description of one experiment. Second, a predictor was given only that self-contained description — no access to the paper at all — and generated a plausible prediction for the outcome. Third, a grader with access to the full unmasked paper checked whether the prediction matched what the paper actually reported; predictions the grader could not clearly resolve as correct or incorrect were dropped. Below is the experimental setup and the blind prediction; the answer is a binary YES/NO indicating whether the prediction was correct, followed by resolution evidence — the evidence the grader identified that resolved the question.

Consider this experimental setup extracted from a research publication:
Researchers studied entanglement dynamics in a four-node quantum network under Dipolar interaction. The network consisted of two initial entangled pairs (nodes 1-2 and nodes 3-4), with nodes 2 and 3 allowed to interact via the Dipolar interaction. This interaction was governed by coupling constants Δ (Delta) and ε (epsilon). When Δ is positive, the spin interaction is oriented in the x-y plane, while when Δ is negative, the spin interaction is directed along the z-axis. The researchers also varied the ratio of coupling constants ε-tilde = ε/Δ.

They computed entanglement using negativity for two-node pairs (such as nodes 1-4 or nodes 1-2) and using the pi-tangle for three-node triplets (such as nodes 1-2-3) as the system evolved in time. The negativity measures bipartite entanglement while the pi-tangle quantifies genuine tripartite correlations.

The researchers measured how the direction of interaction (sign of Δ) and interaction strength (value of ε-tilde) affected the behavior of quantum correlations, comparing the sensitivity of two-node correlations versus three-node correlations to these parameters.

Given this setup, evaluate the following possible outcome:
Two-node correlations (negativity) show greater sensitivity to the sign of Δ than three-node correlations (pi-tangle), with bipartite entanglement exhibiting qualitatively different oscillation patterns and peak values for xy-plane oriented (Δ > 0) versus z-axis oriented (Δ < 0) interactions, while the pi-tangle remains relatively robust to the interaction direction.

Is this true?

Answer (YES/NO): YES